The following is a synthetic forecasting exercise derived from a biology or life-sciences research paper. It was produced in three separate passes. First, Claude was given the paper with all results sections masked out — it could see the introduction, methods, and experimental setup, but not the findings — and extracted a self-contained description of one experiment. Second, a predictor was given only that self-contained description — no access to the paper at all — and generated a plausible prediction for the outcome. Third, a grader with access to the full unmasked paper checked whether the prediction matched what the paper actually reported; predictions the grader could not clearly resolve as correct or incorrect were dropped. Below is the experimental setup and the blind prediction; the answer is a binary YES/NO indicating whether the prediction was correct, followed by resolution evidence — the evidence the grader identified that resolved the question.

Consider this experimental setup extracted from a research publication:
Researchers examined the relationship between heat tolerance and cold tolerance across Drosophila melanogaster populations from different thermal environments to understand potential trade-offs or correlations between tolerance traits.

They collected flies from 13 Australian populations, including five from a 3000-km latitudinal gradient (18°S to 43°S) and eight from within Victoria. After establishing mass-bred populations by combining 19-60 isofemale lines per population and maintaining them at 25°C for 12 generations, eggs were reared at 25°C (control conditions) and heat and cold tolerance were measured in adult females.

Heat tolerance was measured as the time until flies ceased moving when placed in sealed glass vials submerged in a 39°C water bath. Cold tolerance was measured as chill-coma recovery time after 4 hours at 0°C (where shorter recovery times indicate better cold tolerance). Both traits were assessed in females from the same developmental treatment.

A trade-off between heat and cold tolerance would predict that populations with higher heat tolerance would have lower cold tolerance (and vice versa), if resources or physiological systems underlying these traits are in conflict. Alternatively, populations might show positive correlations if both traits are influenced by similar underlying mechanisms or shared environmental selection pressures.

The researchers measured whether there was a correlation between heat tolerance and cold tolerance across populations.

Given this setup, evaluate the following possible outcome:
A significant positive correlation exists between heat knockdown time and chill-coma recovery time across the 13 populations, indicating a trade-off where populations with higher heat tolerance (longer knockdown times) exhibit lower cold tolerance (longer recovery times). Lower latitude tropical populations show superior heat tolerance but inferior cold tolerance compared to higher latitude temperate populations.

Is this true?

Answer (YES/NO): NO